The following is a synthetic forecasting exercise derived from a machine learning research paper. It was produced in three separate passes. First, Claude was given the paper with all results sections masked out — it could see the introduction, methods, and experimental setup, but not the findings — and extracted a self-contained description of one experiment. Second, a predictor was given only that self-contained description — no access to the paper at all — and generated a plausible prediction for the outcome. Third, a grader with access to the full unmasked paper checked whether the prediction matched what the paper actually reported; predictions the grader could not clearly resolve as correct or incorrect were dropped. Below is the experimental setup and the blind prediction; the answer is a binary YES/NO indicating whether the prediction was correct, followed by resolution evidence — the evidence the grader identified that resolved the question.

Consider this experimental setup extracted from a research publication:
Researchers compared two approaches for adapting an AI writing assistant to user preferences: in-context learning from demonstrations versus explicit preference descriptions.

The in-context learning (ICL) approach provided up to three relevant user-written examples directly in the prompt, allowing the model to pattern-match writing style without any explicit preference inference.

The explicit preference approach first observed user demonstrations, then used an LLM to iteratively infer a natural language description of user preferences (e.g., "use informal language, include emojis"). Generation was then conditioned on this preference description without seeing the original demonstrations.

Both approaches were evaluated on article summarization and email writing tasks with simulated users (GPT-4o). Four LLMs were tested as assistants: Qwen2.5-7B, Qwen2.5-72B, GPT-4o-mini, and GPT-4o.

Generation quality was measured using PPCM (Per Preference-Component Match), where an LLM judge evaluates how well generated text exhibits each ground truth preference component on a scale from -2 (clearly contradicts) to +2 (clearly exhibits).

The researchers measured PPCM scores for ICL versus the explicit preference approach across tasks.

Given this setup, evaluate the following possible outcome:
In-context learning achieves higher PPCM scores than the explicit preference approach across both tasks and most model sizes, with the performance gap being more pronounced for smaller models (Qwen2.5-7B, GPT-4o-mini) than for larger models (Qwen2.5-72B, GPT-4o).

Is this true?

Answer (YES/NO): NO